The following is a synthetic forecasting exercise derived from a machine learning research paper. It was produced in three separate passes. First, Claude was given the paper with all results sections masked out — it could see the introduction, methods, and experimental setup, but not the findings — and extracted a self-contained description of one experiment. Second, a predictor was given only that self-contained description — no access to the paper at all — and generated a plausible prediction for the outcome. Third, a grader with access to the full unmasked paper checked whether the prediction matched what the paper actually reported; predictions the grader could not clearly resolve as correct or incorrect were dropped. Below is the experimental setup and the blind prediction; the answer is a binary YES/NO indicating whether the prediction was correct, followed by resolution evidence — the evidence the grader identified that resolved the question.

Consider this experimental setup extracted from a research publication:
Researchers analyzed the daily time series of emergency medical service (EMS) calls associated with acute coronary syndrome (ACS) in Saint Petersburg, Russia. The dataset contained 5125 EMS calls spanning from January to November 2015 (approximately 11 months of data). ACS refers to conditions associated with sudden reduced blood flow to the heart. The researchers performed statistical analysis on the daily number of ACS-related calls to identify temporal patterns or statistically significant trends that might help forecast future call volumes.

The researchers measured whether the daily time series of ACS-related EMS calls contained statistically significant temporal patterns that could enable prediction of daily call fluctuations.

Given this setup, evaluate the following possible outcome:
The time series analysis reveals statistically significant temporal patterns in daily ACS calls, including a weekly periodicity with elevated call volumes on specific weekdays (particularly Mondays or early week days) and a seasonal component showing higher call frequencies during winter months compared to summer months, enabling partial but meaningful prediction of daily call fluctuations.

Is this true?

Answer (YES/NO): NO